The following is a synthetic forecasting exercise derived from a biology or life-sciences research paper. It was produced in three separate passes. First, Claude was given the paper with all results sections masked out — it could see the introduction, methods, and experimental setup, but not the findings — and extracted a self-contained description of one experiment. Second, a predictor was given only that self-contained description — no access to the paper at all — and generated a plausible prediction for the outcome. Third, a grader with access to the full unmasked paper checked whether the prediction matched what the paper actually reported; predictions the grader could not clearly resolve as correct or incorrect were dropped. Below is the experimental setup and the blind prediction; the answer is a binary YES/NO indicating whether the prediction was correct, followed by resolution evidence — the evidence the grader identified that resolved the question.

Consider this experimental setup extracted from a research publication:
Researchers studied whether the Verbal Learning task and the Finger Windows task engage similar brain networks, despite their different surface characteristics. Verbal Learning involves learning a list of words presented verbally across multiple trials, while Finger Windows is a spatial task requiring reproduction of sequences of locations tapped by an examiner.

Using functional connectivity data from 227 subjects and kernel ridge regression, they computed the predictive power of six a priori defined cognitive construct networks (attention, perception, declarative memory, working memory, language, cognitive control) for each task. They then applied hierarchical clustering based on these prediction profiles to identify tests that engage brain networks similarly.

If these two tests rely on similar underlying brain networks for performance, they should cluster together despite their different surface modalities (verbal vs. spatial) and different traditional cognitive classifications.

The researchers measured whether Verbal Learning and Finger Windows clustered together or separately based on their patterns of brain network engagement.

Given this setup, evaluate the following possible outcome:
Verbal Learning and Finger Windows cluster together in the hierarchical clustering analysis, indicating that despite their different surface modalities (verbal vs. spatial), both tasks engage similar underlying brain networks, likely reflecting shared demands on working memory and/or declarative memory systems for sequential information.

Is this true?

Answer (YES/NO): YES